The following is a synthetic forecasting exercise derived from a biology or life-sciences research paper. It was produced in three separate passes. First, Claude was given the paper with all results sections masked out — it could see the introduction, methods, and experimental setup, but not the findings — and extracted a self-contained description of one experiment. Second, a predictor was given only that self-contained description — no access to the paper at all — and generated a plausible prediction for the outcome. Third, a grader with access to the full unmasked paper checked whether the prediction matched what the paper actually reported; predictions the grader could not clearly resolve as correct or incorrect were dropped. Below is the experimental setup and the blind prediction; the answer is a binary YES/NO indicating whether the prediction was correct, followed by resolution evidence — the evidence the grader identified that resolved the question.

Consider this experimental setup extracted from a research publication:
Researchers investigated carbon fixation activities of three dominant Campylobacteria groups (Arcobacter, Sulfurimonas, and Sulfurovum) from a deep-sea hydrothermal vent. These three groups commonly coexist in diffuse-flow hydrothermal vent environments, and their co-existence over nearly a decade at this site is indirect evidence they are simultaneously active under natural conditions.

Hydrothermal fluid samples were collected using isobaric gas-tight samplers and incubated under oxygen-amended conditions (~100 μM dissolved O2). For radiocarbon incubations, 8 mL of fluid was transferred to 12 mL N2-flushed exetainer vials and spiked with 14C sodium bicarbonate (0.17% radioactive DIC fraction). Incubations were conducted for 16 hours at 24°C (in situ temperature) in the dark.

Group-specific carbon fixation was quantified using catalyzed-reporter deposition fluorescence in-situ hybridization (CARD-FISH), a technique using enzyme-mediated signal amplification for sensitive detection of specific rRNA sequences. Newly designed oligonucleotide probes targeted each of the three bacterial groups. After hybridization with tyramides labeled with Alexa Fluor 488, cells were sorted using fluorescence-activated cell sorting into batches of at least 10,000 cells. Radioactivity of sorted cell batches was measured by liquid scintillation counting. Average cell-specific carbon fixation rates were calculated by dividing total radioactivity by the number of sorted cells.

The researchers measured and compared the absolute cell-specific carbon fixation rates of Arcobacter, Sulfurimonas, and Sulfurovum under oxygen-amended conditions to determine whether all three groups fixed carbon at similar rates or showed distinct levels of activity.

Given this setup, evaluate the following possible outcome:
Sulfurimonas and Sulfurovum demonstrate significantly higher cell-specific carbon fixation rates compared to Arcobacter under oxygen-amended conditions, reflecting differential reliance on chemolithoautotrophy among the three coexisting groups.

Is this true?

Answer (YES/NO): NO